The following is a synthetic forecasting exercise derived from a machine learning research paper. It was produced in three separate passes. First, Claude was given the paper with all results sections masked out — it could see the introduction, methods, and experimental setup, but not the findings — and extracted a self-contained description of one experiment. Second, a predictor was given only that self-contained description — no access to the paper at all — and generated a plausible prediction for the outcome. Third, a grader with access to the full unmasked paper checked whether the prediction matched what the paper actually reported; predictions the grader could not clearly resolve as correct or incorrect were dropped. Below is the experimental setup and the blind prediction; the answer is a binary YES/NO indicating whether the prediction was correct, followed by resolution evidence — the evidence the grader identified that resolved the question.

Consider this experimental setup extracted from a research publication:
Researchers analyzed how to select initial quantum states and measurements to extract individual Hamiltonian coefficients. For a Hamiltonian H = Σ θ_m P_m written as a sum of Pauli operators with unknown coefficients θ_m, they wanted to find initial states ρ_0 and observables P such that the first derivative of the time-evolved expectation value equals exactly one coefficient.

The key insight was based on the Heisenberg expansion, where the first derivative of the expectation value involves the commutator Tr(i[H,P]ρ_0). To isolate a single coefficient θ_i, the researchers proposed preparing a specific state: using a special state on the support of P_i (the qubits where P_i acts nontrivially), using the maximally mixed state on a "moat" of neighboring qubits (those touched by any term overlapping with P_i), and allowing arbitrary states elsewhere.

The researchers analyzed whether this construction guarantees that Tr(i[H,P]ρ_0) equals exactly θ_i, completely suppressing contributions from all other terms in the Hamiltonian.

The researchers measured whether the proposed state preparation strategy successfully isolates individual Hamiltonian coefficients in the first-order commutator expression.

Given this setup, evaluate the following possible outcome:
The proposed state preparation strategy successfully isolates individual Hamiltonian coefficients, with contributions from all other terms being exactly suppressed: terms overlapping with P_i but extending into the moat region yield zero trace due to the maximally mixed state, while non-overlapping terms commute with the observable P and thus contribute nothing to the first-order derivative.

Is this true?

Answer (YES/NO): YES